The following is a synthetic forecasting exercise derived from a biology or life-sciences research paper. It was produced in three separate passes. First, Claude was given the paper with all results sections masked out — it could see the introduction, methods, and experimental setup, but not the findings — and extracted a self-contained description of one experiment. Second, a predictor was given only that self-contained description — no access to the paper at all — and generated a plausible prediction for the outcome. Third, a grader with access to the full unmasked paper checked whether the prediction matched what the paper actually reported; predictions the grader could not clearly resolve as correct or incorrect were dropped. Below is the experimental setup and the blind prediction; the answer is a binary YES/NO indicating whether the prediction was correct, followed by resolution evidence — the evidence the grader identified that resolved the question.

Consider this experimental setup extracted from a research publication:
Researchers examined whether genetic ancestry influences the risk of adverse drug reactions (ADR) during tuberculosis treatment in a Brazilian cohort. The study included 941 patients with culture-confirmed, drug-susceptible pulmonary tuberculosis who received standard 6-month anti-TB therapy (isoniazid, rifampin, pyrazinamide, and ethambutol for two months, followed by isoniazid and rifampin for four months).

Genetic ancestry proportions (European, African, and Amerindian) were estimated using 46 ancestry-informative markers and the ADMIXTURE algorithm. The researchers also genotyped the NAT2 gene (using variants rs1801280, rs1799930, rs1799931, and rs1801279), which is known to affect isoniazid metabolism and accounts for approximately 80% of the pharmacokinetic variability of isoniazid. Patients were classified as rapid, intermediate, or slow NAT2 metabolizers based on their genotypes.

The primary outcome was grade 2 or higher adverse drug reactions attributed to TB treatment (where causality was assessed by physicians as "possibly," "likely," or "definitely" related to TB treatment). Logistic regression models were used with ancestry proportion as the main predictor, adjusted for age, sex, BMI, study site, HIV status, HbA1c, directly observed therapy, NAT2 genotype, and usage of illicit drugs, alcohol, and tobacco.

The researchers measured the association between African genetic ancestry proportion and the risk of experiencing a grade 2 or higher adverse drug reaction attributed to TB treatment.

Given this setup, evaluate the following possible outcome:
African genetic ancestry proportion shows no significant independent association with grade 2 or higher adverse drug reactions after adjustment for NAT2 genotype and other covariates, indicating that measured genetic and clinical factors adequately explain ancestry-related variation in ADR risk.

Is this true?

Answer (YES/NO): NO